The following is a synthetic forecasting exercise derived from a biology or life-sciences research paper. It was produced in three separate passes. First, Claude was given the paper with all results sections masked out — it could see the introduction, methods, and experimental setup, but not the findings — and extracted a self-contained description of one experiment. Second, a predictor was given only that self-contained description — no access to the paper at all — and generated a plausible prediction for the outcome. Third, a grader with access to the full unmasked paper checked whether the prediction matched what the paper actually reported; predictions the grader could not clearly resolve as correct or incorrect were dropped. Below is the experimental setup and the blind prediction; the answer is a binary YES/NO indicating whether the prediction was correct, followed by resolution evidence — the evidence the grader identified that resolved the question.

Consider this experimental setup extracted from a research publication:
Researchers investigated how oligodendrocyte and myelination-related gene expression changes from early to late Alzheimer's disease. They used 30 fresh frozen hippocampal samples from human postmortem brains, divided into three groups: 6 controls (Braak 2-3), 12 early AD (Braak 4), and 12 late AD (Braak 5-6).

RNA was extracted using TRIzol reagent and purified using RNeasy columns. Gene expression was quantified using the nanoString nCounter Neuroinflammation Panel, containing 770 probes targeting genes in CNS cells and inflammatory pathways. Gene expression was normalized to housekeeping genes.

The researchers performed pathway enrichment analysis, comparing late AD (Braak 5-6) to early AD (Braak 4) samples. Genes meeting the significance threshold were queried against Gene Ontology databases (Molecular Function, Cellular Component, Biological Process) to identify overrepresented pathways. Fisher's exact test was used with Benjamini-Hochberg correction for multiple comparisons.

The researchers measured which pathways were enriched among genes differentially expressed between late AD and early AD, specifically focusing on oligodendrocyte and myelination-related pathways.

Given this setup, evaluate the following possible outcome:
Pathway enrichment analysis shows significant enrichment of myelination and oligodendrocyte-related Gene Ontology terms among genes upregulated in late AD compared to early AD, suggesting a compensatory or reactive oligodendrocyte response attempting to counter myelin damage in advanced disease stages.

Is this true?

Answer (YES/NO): YES